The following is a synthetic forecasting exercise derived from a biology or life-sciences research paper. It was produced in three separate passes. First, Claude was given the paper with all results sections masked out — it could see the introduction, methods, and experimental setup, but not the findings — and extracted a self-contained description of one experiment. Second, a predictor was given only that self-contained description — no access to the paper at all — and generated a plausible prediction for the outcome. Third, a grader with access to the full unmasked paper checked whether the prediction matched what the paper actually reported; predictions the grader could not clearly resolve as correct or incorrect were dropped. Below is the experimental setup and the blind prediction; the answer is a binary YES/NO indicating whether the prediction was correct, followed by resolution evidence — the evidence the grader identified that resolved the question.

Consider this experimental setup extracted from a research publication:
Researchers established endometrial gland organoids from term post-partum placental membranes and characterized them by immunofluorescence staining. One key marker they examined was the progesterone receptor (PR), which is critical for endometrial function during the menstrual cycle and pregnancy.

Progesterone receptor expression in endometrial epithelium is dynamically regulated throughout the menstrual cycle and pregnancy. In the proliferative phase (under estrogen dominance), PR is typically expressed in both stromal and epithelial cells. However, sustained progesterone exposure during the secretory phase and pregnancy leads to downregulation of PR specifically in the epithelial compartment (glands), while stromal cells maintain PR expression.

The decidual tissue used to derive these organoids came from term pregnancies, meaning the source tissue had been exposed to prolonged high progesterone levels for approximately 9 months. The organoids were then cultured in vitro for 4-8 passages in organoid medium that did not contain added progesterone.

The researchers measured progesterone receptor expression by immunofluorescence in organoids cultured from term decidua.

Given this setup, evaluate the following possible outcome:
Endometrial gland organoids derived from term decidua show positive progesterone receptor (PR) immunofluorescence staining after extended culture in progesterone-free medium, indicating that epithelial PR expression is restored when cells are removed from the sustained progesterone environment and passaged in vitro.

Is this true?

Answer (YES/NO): YES